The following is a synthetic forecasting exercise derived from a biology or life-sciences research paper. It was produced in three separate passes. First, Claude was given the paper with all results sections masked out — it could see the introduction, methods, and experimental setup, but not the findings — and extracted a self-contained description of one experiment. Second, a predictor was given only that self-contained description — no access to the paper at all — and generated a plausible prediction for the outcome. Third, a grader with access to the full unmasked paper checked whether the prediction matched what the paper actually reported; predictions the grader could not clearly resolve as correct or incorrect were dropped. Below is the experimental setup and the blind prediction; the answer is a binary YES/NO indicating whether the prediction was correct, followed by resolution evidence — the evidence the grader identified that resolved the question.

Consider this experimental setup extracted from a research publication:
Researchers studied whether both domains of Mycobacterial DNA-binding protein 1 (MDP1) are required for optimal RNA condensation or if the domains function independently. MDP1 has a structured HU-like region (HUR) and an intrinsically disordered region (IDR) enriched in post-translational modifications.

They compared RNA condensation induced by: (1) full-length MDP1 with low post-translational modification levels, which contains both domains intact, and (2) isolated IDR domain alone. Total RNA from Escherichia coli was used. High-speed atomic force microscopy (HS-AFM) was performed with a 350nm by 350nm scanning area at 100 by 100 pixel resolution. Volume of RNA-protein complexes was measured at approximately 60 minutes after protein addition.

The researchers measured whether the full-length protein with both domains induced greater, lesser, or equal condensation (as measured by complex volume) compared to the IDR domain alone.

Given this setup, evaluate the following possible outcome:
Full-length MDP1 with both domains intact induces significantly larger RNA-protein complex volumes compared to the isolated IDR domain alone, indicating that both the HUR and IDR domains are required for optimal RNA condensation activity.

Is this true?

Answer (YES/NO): NO